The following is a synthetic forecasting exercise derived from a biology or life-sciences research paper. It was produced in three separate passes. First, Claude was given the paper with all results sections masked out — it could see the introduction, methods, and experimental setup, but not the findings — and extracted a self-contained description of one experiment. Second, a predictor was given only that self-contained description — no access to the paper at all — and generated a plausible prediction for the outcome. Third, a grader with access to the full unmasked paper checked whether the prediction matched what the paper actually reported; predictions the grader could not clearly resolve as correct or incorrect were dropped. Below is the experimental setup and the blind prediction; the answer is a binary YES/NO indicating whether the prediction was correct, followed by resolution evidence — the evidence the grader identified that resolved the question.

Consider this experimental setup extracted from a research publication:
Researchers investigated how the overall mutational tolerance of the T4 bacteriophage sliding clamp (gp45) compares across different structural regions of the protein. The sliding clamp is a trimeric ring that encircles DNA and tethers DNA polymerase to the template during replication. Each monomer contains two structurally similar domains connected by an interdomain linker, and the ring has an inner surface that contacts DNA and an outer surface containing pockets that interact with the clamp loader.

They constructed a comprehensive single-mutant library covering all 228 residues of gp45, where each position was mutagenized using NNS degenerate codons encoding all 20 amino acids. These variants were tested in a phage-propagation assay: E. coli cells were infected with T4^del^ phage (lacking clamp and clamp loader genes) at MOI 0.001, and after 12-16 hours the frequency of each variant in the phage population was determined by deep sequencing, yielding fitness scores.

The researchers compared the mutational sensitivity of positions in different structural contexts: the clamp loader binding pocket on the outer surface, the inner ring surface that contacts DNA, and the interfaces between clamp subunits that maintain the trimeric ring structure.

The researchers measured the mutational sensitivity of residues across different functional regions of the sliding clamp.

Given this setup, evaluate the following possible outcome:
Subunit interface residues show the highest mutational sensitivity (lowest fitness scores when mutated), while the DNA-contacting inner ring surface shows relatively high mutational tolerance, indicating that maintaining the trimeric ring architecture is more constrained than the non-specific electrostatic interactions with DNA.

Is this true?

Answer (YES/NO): NO